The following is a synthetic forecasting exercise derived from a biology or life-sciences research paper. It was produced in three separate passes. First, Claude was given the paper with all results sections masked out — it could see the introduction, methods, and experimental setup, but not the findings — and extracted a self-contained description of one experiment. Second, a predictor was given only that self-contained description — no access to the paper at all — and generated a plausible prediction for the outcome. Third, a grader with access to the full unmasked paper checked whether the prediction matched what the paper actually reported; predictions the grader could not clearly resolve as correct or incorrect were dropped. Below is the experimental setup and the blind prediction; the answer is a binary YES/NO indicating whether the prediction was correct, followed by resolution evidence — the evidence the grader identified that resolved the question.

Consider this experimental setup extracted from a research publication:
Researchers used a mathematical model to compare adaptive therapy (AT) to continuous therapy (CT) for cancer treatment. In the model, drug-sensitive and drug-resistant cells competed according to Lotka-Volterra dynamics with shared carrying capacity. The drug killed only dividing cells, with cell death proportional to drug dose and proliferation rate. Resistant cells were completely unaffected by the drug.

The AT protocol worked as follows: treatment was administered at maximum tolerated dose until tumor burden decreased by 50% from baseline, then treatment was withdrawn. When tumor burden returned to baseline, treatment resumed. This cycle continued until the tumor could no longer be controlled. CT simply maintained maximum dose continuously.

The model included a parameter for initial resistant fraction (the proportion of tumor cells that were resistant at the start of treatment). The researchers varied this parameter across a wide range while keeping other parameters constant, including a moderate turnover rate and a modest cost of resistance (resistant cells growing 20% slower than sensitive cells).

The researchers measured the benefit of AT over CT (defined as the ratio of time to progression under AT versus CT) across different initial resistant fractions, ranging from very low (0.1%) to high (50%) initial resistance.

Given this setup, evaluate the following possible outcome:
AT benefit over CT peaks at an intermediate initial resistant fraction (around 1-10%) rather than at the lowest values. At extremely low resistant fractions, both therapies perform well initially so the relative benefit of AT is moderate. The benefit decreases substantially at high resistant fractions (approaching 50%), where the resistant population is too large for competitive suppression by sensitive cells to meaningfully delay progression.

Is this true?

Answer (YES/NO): NO